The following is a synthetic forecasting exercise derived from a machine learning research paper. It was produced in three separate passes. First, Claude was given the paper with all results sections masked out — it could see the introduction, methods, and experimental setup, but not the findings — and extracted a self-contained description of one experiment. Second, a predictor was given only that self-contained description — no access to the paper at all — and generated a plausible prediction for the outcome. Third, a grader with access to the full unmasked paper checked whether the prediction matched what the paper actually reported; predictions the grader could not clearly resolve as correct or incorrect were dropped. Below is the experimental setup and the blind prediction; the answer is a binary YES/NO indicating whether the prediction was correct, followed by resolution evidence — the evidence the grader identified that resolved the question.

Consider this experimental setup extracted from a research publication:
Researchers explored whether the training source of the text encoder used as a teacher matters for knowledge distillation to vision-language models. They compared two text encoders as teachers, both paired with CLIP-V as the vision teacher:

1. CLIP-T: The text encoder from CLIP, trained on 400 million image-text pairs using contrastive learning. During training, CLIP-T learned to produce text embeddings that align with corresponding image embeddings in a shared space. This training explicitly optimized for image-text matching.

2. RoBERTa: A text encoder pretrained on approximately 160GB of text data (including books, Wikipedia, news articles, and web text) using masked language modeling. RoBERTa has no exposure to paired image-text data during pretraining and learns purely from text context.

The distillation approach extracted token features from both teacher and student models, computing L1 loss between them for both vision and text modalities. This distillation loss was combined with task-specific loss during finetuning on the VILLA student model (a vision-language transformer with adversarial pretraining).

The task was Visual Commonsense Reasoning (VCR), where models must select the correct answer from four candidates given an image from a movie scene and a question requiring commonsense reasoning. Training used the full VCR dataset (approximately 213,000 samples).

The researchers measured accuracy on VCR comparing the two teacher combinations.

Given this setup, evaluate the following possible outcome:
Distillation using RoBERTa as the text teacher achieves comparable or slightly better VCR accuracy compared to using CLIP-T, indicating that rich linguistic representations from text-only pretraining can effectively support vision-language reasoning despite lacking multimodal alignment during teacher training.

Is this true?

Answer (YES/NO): YES